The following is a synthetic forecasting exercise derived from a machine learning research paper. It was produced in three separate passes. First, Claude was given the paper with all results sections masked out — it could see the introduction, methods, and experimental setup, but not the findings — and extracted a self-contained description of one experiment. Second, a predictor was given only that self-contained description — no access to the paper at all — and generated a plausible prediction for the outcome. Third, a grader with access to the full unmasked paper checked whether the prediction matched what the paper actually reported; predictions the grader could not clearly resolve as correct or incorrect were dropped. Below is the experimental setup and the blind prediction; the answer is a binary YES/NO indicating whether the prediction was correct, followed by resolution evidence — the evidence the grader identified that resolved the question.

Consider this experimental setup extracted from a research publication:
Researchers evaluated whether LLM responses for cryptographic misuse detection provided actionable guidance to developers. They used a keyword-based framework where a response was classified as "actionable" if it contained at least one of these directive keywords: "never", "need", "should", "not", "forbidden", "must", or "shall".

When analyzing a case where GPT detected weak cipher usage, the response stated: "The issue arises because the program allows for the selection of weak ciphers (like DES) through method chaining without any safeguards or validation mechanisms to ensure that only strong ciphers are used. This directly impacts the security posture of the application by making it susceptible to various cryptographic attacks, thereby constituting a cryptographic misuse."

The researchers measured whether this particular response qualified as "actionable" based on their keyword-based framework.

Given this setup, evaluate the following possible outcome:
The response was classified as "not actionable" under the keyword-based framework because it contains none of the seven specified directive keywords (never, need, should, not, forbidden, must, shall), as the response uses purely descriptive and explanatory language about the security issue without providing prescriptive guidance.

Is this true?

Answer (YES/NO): YES